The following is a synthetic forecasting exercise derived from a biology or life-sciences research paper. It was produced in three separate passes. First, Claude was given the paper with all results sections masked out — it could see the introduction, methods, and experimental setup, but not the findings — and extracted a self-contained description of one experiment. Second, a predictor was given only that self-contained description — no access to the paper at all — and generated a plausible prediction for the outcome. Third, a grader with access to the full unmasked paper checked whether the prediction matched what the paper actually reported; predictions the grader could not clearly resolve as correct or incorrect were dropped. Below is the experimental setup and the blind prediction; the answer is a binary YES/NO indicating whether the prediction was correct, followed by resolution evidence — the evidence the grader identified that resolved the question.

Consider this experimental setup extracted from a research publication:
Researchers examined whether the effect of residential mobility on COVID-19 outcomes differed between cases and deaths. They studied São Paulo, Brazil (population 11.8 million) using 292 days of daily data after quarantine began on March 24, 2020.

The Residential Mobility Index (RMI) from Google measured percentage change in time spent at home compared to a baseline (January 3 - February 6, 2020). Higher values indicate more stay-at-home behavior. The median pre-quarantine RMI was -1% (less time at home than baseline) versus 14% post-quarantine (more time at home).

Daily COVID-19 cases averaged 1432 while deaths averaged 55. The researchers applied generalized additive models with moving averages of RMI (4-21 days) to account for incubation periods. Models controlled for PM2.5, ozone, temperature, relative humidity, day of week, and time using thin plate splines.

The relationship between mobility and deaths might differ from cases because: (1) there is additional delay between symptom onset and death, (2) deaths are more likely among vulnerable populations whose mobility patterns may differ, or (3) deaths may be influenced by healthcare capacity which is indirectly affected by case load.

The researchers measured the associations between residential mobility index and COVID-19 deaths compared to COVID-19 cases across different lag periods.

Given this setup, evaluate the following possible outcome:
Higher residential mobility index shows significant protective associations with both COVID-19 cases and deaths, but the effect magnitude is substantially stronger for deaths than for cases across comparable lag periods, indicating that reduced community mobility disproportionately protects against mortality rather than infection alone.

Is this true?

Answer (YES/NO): NO